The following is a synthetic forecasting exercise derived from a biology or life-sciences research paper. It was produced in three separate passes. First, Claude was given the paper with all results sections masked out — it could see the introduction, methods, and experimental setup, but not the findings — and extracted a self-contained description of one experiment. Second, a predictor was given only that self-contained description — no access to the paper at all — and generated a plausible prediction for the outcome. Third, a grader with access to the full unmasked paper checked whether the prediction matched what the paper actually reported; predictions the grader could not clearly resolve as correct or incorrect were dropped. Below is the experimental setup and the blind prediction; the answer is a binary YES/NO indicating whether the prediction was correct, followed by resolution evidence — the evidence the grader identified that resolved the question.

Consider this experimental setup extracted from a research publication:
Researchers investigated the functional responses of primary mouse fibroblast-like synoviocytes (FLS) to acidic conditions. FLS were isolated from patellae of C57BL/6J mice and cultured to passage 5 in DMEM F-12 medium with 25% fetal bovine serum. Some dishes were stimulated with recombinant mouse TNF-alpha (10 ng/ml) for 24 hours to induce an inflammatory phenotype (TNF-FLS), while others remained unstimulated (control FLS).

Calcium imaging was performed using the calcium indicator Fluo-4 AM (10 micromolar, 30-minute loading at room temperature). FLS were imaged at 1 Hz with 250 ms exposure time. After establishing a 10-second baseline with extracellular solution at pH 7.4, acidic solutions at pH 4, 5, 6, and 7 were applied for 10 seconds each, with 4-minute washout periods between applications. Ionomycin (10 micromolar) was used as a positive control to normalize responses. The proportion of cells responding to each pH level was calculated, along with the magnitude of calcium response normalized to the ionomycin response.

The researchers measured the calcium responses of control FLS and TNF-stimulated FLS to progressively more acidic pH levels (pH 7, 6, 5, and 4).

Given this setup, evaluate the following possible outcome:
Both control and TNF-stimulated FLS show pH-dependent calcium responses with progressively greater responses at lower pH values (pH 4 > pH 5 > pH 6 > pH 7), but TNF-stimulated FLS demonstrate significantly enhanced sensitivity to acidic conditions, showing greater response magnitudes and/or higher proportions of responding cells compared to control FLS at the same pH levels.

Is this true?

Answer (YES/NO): NO